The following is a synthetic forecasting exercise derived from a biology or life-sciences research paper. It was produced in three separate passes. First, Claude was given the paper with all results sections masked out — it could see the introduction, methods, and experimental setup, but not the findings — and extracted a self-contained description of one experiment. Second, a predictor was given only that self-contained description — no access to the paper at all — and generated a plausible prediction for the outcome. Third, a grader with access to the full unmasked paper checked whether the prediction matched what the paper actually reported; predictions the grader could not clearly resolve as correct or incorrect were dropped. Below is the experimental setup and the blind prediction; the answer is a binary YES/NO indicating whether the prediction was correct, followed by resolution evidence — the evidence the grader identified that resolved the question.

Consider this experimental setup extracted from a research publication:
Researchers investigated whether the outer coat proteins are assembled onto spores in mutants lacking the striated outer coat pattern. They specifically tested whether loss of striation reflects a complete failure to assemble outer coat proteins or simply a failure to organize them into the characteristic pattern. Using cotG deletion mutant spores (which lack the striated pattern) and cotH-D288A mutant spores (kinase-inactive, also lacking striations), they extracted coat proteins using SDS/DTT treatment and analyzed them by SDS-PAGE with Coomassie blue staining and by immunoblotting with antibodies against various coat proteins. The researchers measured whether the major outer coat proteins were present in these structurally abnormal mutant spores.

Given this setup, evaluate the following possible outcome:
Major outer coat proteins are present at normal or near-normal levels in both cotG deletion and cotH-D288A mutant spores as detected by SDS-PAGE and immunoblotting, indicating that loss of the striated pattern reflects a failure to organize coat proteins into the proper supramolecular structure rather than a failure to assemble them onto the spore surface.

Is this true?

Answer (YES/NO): NO